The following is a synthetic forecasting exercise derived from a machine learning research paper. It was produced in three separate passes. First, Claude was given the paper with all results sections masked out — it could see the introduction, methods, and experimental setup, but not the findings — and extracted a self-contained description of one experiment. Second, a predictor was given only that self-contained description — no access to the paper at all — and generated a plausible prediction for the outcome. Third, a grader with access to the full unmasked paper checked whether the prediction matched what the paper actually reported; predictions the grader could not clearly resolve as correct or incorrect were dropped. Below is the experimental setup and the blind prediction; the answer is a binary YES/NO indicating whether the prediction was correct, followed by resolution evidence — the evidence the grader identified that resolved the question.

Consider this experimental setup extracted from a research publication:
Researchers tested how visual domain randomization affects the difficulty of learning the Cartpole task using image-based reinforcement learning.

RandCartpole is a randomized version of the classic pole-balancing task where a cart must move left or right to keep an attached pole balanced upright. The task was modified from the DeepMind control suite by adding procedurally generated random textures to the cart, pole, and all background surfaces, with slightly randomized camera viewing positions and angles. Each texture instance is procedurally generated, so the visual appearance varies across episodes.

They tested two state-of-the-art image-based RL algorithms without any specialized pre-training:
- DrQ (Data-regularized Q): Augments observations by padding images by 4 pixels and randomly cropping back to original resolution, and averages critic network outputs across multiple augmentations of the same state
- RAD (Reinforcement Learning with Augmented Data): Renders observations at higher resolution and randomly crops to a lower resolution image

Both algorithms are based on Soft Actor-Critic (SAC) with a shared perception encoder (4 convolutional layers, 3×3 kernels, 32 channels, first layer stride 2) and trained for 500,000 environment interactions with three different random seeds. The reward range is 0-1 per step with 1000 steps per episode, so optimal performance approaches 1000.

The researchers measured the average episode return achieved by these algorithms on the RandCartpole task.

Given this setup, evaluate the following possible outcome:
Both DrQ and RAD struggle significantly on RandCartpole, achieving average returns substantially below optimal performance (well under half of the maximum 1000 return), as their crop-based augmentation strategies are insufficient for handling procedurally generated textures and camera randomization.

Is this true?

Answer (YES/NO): YES